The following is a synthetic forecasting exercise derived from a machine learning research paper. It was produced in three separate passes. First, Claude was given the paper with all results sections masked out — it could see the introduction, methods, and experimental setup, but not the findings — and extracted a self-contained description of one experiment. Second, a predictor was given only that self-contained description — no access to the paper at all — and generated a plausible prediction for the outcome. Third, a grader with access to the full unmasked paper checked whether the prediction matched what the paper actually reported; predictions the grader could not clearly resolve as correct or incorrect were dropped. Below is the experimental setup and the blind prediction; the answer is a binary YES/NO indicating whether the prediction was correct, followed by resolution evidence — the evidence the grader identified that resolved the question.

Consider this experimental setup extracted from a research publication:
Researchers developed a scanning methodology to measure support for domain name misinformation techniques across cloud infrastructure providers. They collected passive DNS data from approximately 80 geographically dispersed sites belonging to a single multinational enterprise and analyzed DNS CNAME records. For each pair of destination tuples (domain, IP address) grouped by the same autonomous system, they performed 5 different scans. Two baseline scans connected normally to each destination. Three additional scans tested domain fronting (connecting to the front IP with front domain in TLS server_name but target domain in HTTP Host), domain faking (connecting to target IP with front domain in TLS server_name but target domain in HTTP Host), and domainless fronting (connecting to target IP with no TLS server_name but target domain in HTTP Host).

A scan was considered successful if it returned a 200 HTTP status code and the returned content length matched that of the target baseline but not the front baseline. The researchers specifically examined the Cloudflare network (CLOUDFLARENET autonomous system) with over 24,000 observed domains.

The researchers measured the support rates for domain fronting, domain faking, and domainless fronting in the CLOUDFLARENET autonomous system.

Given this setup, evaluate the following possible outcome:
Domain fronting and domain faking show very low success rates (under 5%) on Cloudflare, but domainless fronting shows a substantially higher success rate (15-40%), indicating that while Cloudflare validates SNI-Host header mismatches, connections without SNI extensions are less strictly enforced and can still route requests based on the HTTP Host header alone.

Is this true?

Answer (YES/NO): NO